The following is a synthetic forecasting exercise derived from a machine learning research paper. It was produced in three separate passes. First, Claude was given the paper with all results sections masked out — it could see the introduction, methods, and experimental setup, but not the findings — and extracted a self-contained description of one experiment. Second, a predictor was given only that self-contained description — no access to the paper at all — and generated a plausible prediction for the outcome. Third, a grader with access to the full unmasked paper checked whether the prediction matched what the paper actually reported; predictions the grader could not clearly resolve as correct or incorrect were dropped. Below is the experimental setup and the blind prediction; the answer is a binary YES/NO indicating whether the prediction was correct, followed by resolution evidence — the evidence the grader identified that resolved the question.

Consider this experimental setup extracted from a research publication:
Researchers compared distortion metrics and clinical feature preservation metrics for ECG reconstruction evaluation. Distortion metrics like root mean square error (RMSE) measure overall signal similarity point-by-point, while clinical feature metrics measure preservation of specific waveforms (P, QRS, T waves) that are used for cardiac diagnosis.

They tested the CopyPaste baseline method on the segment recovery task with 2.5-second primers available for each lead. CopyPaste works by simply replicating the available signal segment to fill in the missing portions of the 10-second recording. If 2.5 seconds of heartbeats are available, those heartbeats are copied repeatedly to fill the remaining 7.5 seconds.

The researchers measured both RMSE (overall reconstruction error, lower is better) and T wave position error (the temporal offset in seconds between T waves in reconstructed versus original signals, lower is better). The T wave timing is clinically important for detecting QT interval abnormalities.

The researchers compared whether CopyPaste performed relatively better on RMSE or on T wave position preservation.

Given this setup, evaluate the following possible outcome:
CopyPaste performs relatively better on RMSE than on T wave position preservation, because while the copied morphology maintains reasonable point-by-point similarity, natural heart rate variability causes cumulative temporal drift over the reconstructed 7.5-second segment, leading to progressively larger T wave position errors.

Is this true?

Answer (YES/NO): NO